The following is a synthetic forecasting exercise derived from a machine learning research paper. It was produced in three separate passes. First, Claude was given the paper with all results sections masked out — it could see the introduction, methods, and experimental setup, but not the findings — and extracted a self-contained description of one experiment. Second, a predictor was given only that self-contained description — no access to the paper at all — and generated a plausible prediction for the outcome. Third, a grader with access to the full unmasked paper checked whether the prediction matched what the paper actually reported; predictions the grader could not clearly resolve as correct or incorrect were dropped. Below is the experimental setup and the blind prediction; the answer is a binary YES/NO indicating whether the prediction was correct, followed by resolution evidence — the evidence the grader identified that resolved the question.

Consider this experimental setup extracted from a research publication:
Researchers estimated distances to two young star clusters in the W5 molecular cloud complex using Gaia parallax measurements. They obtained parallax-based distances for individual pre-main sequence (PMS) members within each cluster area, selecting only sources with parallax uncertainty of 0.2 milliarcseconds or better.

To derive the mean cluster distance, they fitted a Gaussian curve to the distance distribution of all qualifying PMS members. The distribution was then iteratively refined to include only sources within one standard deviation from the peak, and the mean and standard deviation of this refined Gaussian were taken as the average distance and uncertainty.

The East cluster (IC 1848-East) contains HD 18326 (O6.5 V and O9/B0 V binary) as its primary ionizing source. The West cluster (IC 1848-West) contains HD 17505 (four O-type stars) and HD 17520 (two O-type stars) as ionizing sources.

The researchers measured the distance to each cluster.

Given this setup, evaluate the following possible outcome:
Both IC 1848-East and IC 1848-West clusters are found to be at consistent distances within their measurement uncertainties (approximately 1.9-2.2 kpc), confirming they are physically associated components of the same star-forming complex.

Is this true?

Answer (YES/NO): NO